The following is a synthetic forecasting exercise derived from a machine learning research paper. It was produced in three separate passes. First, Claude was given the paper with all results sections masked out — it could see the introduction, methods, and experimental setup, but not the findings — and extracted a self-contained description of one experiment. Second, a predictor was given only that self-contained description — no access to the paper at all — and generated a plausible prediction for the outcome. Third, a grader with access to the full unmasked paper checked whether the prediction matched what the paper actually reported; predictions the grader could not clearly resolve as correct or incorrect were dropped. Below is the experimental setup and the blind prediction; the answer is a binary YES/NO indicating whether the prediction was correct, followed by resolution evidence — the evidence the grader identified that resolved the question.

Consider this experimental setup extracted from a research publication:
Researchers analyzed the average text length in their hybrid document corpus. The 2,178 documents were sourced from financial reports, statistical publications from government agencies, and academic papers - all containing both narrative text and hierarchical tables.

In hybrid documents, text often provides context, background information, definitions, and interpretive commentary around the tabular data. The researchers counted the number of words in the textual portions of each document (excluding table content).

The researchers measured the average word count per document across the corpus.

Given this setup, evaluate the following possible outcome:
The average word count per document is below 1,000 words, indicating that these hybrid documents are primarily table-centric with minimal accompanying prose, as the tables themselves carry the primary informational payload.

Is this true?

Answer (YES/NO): NO